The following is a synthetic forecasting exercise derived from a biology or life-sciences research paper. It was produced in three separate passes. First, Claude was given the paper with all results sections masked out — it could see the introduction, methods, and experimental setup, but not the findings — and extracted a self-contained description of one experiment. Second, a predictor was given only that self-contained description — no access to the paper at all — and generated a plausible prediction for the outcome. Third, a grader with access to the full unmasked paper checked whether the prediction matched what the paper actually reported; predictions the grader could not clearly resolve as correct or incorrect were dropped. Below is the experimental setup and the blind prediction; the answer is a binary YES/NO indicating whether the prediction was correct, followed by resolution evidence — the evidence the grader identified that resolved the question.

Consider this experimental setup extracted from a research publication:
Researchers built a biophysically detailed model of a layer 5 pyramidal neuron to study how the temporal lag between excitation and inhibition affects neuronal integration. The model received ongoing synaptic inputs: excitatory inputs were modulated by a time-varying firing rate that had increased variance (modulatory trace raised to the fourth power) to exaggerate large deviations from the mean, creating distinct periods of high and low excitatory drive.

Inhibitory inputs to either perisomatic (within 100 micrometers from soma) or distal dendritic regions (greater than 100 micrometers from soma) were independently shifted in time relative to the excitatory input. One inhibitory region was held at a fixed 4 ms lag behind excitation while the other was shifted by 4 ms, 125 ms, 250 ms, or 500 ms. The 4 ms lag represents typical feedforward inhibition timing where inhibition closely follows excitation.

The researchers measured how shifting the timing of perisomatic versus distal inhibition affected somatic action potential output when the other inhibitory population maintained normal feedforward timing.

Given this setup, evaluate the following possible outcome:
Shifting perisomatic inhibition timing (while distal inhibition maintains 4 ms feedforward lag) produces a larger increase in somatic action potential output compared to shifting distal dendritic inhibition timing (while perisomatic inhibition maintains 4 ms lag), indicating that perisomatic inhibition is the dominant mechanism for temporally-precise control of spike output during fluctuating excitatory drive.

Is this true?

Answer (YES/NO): NO